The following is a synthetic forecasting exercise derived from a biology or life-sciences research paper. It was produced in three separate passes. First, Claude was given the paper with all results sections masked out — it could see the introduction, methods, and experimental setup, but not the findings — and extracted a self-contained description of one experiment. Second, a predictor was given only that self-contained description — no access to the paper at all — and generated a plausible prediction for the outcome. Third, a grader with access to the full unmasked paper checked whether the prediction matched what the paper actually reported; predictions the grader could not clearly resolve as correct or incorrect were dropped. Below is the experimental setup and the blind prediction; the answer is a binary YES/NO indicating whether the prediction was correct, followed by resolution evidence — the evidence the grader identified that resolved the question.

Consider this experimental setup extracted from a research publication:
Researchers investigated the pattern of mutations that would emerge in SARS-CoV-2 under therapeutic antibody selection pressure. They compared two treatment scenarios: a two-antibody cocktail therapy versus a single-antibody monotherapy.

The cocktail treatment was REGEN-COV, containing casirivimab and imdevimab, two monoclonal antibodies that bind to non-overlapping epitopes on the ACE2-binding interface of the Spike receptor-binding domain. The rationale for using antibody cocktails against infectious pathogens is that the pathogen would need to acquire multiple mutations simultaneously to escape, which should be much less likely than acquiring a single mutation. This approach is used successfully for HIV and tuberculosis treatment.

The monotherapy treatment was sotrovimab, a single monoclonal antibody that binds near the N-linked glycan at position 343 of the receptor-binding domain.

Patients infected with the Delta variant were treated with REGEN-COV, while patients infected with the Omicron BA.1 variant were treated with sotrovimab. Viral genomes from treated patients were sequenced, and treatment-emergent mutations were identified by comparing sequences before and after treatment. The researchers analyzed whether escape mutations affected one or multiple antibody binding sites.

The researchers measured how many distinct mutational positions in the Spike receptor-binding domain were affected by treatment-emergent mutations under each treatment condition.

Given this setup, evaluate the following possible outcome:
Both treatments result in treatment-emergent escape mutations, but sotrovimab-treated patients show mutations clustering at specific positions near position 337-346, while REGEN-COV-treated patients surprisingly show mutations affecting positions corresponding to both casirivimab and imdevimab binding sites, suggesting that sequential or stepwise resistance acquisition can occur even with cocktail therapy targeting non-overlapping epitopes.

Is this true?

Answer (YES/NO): YES